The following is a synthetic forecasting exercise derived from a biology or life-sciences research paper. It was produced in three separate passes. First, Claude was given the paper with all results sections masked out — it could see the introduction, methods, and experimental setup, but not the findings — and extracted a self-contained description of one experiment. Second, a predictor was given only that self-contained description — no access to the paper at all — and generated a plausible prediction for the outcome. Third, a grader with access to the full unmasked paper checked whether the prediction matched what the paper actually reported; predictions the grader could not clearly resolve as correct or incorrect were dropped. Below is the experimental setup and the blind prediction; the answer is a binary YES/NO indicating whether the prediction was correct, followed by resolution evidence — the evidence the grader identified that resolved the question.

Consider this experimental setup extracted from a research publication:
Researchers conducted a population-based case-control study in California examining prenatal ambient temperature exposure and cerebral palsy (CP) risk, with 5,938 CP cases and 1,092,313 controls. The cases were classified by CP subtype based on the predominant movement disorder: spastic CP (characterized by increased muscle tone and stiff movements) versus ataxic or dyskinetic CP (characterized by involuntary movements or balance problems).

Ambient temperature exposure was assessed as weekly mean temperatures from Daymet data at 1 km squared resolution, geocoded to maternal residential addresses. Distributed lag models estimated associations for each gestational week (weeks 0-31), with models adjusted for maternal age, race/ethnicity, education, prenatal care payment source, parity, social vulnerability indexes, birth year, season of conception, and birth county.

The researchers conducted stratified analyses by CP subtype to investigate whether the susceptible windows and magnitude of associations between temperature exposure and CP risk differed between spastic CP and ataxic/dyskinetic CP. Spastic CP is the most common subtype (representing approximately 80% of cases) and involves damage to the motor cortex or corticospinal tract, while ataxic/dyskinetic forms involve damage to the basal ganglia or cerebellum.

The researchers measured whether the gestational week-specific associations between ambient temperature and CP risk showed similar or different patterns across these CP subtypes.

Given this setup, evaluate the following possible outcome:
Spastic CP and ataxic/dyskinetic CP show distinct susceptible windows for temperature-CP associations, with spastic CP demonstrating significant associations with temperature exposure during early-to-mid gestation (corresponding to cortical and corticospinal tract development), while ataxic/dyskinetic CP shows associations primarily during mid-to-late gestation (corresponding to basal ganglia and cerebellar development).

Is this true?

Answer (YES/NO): NO